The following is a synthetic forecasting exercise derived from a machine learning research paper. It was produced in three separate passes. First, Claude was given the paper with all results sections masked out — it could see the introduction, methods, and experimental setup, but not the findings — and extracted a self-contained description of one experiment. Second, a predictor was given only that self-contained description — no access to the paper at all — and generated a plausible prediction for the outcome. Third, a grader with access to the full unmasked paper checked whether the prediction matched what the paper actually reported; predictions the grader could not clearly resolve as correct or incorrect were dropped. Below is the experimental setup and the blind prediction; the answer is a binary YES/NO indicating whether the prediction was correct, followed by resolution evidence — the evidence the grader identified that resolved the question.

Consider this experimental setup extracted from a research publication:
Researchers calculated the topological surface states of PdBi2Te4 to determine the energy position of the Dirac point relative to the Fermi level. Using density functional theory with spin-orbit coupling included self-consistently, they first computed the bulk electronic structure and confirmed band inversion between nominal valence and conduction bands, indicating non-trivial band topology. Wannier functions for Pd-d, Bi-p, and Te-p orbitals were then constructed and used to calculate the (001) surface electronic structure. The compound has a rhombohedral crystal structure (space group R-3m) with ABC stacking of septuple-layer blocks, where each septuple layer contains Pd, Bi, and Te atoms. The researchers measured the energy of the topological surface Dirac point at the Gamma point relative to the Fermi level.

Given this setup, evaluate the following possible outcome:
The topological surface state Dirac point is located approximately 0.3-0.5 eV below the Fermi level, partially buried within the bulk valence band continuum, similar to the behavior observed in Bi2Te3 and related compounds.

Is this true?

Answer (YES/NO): NO